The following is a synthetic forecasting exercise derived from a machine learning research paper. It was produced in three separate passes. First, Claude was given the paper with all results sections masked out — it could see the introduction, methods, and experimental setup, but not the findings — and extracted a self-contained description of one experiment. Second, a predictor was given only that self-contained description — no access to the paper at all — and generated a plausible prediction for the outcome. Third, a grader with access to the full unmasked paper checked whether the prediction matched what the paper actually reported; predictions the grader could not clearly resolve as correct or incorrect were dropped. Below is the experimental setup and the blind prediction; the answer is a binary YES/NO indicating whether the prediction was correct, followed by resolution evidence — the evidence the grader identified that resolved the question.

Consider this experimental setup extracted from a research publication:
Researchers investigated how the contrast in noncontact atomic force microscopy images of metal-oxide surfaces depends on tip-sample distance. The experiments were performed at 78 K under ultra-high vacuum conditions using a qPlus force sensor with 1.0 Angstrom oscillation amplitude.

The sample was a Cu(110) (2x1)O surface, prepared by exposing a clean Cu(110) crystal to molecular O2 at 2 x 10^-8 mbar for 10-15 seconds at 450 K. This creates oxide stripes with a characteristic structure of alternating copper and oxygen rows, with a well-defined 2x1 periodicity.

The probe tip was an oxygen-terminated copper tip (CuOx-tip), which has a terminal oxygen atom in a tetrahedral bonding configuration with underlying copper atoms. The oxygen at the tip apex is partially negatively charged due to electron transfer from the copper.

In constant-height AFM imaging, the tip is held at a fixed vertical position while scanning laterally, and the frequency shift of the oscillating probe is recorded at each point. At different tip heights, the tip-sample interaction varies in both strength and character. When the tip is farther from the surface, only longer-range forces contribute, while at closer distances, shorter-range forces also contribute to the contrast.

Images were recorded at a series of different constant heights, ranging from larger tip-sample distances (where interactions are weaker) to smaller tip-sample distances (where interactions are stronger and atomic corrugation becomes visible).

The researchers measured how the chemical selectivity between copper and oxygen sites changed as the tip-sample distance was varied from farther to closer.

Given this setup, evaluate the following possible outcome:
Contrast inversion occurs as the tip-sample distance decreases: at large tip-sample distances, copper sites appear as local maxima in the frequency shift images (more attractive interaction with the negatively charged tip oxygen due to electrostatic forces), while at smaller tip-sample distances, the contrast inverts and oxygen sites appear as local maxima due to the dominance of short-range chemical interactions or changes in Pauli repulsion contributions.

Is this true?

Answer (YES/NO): NO